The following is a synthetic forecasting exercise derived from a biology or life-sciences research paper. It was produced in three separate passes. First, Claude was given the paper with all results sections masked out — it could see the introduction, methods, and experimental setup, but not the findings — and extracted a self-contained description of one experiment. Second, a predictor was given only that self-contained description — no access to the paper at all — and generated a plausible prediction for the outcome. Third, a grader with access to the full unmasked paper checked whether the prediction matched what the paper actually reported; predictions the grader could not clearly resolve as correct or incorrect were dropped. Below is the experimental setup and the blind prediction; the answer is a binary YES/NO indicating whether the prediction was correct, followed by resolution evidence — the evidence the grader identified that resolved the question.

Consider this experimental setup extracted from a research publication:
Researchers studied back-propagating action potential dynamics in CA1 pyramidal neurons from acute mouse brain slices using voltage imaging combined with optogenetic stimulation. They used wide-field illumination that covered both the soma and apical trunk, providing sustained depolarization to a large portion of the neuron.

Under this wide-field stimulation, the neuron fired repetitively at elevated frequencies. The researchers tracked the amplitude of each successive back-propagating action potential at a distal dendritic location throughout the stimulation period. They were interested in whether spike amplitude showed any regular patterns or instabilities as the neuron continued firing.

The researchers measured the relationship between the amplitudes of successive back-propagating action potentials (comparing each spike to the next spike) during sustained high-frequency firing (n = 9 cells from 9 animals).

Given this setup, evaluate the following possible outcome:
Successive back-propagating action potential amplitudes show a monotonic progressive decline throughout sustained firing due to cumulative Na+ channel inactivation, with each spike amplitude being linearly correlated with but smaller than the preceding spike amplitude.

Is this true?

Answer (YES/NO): NO